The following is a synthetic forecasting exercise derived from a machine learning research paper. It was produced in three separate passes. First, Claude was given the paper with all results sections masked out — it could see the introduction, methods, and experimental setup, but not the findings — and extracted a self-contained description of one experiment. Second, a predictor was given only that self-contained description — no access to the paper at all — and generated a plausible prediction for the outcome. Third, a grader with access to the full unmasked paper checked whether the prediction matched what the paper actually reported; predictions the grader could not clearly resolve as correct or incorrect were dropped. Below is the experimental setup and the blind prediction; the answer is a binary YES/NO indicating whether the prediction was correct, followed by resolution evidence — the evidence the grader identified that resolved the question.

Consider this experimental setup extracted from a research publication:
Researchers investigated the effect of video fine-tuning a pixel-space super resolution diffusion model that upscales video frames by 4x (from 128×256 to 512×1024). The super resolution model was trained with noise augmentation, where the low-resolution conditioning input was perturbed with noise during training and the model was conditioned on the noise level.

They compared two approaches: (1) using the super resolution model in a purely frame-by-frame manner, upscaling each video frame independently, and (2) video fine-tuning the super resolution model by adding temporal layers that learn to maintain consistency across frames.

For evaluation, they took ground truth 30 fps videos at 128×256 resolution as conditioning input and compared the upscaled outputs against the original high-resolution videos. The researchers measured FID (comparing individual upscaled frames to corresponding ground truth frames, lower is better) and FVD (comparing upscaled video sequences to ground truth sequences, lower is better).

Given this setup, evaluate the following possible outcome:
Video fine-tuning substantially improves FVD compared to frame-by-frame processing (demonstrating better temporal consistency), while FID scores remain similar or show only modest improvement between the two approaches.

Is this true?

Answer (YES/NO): YES